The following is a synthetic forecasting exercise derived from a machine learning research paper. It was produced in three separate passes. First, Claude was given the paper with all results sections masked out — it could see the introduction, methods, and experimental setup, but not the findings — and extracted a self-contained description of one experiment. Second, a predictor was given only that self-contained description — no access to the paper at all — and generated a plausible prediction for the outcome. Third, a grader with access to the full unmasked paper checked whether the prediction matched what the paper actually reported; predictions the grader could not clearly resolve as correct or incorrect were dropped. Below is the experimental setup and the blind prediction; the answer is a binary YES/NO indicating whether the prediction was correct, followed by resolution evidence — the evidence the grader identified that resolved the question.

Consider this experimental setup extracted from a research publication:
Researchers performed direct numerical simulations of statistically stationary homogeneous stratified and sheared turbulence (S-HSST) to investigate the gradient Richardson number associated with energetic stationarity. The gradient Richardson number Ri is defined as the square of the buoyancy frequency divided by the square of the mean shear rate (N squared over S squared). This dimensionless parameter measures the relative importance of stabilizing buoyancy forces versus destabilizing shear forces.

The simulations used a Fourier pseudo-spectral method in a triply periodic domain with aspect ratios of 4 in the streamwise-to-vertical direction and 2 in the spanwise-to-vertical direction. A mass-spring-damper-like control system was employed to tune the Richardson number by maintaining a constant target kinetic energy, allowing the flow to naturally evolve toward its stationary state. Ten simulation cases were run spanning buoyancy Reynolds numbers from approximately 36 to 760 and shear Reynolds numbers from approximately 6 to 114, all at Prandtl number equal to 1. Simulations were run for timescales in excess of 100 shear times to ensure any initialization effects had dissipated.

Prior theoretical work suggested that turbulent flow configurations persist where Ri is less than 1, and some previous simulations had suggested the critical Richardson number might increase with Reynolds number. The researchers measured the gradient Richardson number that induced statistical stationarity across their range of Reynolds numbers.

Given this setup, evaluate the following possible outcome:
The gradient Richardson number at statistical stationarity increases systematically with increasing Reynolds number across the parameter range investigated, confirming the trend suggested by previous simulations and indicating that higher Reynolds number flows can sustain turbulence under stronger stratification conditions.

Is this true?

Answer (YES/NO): NO